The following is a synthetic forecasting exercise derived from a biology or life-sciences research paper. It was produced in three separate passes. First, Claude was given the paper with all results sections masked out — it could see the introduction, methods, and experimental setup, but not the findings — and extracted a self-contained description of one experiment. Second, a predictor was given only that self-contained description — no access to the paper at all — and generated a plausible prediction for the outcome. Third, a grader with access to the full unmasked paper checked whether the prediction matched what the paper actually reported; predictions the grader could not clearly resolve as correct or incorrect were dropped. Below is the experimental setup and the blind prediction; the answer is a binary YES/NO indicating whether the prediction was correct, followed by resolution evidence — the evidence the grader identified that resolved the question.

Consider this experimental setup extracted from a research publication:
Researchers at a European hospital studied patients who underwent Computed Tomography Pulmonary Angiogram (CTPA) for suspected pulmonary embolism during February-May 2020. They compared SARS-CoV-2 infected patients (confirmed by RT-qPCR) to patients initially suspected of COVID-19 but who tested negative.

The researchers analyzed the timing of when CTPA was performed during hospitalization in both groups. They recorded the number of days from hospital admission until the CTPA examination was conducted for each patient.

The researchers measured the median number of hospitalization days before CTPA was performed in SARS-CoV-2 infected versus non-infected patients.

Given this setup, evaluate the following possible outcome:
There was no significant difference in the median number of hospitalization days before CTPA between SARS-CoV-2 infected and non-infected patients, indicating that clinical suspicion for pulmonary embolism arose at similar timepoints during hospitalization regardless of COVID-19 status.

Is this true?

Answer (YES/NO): NO